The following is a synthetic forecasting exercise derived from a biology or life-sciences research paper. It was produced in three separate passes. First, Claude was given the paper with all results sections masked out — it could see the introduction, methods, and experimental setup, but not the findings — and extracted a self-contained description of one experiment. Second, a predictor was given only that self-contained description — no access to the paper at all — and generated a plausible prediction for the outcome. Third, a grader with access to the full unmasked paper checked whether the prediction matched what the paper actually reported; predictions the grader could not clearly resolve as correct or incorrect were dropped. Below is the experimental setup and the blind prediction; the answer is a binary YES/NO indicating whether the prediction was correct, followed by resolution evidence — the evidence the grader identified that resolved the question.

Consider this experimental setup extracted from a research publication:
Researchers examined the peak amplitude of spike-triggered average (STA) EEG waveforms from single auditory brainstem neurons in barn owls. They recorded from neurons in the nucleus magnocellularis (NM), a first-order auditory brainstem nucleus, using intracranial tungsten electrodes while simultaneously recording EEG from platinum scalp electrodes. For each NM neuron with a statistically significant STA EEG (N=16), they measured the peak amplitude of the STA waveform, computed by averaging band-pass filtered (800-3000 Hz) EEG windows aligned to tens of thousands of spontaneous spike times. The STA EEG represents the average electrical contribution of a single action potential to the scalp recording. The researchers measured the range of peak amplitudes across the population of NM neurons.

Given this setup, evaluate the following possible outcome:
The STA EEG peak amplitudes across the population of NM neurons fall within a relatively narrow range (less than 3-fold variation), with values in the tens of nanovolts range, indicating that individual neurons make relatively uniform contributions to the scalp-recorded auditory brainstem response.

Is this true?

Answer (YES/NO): NO